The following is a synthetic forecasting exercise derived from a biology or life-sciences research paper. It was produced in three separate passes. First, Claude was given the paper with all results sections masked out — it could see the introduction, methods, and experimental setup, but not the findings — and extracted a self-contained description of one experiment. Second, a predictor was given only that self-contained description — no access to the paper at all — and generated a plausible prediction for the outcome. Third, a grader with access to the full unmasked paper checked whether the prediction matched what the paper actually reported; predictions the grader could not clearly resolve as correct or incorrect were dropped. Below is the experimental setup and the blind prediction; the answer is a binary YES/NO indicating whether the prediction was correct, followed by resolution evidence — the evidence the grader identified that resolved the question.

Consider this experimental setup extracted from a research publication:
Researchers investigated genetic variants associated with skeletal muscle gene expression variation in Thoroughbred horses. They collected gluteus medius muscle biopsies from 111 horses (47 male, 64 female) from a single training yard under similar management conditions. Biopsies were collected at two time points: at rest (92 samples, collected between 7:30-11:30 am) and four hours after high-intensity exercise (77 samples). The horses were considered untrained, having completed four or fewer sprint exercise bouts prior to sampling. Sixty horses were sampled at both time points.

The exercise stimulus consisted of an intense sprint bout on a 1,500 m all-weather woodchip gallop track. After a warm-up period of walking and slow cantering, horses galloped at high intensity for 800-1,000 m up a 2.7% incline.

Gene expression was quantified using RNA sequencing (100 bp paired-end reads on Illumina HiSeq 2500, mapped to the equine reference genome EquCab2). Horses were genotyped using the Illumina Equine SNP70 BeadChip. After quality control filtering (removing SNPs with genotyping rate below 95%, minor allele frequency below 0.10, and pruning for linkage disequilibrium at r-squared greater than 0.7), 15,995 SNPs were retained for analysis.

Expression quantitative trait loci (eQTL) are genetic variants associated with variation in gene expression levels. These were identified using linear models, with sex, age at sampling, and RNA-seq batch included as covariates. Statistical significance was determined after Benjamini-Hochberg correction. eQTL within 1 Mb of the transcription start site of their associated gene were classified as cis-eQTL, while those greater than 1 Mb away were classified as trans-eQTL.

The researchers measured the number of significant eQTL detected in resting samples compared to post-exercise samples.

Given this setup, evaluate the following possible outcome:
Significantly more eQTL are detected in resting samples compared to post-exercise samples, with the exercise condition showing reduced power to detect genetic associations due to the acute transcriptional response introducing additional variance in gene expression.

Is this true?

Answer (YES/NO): NO